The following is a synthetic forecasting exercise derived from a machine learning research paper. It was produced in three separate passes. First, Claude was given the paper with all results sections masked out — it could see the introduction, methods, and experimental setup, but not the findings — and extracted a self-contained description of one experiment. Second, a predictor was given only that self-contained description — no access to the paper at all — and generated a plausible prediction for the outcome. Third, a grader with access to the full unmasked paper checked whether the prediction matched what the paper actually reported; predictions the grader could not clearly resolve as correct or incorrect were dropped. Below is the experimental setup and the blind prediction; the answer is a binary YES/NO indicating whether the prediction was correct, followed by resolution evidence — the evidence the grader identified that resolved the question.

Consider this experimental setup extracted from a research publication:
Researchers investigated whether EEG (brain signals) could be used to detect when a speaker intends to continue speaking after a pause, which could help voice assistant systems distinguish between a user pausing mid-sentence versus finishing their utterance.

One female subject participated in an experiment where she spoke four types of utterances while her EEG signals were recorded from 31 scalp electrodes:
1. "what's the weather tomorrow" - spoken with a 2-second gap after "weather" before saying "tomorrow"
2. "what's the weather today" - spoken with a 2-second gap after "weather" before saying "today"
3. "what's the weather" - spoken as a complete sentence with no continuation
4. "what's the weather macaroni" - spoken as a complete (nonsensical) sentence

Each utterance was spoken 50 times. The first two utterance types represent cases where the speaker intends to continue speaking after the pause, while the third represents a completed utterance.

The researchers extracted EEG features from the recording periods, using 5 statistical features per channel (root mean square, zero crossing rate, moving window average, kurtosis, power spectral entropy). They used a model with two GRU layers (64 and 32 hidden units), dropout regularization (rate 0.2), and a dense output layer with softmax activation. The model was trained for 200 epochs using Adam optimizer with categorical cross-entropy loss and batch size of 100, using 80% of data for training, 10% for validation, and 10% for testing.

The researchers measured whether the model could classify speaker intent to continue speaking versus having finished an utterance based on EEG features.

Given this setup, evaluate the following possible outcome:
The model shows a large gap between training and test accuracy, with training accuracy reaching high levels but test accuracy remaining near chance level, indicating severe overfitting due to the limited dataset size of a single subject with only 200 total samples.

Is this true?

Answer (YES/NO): NO